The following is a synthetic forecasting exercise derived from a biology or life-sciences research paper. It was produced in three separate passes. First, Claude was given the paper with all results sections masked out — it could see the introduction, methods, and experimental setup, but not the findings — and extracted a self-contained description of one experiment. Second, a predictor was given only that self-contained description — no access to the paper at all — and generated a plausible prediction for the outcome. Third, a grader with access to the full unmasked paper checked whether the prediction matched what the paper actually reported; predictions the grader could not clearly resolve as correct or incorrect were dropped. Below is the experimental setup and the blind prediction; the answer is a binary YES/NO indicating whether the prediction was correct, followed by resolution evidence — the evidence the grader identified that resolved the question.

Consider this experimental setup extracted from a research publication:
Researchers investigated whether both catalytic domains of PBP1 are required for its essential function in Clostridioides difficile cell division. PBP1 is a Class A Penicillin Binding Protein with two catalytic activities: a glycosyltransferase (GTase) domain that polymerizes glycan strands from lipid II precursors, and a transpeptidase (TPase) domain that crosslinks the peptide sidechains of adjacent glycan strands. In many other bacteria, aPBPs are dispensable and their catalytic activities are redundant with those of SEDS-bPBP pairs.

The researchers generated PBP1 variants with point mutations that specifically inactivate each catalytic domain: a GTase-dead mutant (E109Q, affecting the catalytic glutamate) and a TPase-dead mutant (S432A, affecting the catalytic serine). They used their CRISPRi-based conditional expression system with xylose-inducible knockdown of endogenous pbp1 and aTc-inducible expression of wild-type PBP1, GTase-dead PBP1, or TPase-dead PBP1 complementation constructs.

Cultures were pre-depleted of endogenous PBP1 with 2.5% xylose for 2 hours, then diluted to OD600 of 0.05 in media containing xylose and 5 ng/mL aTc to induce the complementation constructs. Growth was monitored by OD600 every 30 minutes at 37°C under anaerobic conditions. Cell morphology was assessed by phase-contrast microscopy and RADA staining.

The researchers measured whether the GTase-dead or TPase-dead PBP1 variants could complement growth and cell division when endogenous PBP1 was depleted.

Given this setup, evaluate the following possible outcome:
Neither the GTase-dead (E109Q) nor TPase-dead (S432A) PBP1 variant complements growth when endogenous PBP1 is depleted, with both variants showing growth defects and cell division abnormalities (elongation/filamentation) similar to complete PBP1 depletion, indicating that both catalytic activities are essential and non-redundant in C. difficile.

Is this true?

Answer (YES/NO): NO